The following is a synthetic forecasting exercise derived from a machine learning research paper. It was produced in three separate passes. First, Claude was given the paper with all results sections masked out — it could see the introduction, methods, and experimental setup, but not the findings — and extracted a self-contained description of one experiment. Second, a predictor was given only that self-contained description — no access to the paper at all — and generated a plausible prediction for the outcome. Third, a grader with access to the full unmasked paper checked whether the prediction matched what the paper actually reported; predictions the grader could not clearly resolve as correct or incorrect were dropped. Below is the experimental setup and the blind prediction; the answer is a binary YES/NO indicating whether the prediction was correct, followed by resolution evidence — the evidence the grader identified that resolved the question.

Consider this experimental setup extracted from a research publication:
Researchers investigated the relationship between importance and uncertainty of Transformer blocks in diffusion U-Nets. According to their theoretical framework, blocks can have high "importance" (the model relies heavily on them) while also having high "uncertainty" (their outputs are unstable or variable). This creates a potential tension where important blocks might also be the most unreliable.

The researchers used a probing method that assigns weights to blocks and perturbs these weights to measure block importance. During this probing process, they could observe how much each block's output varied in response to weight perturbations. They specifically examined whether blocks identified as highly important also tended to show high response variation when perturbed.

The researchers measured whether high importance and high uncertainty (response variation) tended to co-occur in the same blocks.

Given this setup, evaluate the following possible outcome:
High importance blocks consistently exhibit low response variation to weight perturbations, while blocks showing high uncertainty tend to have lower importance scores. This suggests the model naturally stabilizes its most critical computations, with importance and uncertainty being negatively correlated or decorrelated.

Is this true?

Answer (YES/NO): NO